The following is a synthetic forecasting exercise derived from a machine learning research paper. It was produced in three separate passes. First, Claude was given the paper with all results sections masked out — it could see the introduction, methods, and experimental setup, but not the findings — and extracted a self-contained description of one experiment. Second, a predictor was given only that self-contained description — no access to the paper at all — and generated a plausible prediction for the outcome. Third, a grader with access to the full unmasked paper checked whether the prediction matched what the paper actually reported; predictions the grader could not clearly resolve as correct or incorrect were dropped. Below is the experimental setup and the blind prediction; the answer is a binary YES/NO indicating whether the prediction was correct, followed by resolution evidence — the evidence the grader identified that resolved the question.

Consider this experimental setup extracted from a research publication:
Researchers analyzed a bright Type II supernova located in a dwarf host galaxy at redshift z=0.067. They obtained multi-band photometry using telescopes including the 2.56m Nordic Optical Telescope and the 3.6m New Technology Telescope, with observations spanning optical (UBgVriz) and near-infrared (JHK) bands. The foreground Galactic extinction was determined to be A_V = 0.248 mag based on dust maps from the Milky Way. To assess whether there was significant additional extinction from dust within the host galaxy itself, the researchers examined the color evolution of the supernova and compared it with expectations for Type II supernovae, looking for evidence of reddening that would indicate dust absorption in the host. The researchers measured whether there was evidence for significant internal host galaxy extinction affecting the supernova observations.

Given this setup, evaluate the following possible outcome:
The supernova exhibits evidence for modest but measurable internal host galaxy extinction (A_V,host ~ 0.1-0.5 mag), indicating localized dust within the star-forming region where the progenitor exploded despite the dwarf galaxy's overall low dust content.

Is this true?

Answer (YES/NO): NO